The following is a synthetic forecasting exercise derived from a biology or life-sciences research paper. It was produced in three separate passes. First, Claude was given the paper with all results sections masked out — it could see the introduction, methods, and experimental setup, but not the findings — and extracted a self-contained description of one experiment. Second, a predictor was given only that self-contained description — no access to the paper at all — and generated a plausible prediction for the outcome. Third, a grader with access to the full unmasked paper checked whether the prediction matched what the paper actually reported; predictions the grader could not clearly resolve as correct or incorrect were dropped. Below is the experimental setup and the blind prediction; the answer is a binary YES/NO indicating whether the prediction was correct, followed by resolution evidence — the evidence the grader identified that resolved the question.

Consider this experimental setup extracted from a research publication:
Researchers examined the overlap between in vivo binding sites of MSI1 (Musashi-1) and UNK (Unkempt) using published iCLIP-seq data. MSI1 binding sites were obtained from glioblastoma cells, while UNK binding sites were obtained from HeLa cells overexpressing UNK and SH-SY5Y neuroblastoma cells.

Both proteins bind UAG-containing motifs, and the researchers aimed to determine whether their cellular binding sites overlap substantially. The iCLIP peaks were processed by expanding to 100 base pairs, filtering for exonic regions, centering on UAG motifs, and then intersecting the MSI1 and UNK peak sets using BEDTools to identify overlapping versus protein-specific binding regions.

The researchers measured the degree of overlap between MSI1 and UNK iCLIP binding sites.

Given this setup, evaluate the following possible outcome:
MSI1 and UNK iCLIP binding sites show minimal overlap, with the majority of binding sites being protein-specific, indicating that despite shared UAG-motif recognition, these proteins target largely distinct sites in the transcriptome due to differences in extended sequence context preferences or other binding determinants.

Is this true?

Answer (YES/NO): YES